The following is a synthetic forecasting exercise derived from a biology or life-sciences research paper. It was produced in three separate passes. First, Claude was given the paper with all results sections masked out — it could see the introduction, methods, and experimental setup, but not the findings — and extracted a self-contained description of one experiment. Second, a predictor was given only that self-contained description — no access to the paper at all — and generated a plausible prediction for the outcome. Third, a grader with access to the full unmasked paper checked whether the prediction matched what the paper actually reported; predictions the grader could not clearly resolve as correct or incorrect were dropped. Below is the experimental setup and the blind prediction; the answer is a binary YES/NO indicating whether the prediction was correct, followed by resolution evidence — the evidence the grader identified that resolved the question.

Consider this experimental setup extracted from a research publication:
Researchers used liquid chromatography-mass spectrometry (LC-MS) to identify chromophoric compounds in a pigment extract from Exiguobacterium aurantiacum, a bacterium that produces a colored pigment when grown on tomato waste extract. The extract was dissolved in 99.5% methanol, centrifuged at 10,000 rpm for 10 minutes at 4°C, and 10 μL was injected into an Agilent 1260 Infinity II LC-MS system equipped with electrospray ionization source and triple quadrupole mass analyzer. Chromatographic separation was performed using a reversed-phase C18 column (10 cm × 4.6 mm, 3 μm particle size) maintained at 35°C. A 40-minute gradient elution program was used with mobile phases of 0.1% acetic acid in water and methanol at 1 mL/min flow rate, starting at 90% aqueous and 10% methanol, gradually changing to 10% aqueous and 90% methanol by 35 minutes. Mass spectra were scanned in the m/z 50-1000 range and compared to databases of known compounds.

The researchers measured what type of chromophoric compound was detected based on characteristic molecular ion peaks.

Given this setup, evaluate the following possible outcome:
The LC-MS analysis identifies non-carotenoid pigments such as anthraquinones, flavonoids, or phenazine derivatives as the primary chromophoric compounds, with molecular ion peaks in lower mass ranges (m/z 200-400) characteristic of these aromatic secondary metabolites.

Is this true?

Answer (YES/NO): NO